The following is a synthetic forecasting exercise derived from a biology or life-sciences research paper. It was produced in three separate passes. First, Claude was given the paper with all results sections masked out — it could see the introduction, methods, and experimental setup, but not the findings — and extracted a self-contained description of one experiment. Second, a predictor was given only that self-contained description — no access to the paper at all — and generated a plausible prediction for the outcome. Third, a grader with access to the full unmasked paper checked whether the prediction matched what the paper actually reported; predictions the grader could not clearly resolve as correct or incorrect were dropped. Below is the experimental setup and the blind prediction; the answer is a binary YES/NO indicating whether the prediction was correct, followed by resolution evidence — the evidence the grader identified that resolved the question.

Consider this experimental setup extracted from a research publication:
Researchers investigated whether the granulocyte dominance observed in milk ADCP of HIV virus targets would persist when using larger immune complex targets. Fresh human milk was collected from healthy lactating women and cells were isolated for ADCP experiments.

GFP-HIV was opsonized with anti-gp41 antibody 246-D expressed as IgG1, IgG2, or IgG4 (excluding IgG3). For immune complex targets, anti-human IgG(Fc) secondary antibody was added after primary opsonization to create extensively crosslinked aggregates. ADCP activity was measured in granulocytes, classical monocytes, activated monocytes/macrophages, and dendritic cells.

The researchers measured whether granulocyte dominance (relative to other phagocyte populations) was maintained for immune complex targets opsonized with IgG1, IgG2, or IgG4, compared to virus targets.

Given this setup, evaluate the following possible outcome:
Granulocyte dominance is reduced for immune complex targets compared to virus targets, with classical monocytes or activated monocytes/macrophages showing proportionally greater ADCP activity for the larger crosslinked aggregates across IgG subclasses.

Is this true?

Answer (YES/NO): YES